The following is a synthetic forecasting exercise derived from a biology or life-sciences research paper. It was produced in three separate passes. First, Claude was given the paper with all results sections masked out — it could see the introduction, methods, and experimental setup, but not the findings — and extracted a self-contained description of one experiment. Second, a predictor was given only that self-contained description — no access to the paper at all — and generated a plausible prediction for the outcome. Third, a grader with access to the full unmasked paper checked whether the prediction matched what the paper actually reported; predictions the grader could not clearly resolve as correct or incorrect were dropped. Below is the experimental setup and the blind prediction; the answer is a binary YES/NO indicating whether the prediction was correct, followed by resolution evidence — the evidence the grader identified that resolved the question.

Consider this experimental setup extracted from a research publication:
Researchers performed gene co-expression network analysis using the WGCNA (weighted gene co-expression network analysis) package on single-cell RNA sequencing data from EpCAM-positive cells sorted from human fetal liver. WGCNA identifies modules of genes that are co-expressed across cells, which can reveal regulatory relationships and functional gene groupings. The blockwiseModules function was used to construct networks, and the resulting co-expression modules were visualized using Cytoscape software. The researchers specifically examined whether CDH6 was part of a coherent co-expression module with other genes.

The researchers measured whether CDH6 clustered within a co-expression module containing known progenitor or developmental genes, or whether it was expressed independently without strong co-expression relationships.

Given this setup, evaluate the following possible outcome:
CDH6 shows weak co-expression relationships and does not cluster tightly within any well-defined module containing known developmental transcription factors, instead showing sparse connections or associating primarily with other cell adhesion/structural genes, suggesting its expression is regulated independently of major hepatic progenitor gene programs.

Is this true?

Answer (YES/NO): NO